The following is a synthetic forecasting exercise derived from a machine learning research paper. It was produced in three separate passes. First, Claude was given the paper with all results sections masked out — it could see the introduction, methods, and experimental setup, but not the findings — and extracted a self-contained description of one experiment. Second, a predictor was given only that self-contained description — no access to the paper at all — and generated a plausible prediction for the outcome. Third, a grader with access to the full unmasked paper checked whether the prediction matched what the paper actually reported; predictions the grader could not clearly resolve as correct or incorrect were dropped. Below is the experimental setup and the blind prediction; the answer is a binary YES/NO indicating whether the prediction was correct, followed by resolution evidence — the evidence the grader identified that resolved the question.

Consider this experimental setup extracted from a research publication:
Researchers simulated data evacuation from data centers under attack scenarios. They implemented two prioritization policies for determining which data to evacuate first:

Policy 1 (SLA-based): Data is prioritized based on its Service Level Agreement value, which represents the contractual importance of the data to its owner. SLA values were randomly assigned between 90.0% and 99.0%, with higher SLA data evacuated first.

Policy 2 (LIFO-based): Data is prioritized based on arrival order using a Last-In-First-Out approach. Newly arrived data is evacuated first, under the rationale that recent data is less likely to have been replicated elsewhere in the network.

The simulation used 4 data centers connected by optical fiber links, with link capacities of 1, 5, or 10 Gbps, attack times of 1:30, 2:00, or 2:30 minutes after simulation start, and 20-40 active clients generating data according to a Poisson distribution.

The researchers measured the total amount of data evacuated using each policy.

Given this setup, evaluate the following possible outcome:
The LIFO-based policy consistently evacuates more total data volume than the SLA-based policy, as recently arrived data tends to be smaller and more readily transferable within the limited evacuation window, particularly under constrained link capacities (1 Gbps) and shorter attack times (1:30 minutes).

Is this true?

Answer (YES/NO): NO